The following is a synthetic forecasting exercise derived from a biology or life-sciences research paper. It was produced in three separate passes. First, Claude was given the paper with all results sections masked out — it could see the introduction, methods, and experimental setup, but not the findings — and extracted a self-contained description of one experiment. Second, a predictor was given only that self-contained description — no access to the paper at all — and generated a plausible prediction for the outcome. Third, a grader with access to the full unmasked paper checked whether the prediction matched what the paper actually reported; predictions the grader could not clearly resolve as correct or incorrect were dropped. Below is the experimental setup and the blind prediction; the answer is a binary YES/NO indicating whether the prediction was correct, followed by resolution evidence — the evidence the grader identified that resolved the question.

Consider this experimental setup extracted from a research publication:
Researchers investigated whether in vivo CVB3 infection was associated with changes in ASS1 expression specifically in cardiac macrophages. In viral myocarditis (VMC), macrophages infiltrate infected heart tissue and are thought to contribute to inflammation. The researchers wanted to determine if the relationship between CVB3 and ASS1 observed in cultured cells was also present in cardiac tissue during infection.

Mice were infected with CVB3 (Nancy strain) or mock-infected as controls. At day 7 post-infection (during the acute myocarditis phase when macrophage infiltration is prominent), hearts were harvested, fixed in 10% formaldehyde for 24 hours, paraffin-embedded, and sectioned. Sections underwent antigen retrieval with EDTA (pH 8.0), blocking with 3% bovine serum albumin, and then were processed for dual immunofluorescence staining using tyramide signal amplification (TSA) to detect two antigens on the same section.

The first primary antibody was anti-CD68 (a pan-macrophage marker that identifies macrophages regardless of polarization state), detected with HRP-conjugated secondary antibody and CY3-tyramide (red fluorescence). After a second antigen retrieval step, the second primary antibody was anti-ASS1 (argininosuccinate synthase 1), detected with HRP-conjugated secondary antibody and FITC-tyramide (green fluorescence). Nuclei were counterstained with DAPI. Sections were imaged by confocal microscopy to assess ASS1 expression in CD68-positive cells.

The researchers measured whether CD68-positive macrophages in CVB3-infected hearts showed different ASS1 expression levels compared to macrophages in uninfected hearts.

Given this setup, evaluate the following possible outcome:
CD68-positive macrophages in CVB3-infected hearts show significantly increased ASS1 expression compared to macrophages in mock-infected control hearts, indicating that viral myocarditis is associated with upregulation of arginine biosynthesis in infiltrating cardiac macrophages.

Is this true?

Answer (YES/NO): YES